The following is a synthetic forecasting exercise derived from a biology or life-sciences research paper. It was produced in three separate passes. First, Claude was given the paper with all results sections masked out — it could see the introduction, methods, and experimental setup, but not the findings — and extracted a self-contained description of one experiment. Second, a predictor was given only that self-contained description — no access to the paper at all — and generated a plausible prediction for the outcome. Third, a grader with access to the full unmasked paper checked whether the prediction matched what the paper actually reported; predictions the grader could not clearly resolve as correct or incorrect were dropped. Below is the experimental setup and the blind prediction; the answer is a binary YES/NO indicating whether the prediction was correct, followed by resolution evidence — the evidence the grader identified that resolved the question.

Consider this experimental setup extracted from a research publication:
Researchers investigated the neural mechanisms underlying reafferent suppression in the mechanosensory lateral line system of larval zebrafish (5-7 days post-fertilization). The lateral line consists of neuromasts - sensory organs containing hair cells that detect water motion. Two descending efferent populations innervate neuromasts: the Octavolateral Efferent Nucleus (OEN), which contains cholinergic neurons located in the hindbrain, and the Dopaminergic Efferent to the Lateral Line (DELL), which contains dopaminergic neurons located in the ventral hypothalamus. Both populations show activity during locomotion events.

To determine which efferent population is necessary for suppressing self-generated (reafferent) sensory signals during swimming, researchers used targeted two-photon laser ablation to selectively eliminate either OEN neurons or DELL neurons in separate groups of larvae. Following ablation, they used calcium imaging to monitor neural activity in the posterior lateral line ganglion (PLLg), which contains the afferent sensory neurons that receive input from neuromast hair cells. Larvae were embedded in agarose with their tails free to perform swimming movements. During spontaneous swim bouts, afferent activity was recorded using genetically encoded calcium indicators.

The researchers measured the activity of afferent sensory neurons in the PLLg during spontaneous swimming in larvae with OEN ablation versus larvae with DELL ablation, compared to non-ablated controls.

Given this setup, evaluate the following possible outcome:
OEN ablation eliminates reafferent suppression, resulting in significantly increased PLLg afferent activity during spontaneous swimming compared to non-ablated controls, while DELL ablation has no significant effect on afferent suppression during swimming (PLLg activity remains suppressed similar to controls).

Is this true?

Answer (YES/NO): YES